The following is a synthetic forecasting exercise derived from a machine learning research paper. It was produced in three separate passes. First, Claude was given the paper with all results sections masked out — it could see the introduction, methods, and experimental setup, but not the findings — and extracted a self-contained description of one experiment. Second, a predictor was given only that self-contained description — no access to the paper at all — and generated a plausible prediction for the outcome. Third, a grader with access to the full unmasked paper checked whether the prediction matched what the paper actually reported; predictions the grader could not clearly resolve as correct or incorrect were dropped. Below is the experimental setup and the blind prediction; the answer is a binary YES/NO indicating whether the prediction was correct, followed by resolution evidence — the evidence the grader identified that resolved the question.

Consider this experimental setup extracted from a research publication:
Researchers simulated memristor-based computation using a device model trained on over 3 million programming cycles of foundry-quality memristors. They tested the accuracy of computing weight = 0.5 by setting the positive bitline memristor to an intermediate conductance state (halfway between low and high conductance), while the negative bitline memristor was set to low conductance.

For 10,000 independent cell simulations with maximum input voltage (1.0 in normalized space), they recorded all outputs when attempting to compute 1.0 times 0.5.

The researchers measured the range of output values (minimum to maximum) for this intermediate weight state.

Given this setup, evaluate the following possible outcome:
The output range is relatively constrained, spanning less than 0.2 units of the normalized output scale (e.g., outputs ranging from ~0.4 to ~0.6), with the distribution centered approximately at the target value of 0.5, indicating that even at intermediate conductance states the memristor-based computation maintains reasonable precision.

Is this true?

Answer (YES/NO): NO